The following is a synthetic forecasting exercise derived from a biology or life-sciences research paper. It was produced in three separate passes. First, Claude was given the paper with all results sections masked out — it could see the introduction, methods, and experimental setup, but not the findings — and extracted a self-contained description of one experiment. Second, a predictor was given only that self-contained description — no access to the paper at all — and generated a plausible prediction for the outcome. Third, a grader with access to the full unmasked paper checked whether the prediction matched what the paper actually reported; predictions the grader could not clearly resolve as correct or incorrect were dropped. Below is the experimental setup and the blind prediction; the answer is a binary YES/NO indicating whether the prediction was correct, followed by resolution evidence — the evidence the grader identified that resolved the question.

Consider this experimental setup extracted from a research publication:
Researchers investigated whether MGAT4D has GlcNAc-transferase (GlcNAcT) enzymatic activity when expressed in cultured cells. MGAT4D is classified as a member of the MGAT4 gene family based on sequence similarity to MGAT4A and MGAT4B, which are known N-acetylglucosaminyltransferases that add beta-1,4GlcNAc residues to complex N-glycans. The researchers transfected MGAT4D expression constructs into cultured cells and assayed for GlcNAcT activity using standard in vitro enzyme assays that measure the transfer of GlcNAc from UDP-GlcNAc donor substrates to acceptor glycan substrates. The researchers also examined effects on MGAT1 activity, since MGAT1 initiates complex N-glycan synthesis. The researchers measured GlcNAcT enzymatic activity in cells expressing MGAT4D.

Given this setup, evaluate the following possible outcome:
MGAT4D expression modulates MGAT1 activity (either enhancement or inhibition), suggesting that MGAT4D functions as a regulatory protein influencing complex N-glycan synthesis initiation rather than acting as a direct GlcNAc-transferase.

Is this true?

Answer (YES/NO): YES